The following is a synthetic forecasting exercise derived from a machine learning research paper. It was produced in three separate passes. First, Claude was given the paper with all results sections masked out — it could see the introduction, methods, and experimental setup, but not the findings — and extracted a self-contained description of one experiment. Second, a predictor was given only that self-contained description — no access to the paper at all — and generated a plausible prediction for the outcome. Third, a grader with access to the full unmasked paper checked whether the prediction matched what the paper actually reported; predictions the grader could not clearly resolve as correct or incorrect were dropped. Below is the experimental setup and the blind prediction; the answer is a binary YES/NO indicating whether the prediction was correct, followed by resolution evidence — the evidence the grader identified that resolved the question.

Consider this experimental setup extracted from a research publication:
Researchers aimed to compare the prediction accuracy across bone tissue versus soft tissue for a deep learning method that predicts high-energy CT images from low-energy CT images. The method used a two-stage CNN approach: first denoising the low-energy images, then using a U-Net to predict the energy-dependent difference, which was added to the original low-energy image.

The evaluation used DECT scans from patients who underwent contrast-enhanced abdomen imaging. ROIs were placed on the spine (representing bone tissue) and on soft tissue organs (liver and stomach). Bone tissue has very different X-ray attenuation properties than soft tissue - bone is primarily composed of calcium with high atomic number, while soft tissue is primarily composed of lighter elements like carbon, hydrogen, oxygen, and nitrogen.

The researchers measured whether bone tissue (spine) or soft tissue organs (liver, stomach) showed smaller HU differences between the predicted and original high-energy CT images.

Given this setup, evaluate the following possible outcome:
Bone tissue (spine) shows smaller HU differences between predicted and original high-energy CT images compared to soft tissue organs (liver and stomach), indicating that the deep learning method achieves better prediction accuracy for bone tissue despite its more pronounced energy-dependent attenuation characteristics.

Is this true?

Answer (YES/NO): NO